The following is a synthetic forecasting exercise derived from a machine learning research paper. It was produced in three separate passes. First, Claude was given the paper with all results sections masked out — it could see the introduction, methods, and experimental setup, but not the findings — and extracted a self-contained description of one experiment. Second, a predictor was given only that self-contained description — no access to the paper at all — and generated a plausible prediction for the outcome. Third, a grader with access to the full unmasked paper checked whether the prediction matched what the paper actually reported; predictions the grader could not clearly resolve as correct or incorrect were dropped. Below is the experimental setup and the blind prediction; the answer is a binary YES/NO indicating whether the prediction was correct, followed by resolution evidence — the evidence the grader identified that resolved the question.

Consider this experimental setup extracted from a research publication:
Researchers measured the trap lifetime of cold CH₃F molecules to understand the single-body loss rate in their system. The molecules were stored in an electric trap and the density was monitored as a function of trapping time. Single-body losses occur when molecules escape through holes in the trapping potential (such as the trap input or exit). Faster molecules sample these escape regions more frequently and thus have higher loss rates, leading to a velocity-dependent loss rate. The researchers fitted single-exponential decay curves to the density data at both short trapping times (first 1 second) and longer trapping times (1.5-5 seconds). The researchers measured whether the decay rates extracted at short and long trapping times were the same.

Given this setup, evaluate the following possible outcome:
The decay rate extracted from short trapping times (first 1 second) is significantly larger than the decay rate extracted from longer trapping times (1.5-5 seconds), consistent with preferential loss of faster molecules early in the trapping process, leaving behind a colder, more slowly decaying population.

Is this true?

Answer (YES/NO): YES